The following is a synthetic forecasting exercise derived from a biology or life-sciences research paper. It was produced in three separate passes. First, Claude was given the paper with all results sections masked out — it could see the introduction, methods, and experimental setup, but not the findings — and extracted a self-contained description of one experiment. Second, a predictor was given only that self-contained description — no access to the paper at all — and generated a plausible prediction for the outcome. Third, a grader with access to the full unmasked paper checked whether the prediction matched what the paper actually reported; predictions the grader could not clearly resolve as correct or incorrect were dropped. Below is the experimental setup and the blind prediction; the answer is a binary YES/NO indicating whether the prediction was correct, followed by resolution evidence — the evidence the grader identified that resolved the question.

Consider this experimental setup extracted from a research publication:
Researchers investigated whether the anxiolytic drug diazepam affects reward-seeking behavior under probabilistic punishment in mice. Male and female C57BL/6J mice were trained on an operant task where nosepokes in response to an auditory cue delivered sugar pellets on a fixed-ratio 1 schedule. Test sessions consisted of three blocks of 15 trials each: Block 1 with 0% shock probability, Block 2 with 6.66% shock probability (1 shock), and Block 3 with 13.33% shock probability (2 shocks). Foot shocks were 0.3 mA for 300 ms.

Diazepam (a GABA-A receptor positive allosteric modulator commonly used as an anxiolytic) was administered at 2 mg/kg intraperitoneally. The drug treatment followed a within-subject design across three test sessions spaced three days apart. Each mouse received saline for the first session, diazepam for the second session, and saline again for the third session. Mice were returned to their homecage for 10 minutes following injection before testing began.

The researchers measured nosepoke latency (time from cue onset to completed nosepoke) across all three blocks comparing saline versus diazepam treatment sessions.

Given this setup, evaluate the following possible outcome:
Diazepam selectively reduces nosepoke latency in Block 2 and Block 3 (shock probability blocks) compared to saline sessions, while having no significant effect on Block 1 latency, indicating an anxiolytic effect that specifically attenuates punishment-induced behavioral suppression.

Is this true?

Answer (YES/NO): NO